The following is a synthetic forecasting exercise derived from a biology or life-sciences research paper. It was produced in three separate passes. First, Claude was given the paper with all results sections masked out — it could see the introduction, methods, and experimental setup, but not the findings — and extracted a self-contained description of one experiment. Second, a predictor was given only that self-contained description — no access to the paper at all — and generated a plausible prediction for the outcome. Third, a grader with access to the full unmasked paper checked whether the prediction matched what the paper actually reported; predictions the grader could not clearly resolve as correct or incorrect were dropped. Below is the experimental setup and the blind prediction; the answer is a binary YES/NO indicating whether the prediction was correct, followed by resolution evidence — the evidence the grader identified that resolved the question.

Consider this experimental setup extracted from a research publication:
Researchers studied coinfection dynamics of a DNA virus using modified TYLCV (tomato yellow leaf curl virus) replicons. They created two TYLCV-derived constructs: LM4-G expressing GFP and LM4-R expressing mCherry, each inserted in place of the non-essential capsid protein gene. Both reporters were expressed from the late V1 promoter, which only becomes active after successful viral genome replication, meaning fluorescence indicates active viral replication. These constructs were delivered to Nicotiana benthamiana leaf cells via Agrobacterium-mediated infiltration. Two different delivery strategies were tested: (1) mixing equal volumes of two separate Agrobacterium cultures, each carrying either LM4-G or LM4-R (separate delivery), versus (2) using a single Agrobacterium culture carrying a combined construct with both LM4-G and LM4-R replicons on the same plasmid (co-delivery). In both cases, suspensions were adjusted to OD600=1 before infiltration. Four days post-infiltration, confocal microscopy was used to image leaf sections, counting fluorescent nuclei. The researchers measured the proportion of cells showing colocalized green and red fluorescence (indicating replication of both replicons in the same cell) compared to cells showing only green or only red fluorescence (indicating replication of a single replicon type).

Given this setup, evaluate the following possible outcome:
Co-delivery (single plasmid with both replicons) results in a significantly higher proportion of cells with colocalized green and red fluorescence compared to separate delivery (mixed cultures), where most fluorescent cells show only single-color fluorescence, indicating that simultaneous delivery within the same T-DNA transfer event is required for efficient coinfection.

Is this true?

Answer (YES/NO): NO